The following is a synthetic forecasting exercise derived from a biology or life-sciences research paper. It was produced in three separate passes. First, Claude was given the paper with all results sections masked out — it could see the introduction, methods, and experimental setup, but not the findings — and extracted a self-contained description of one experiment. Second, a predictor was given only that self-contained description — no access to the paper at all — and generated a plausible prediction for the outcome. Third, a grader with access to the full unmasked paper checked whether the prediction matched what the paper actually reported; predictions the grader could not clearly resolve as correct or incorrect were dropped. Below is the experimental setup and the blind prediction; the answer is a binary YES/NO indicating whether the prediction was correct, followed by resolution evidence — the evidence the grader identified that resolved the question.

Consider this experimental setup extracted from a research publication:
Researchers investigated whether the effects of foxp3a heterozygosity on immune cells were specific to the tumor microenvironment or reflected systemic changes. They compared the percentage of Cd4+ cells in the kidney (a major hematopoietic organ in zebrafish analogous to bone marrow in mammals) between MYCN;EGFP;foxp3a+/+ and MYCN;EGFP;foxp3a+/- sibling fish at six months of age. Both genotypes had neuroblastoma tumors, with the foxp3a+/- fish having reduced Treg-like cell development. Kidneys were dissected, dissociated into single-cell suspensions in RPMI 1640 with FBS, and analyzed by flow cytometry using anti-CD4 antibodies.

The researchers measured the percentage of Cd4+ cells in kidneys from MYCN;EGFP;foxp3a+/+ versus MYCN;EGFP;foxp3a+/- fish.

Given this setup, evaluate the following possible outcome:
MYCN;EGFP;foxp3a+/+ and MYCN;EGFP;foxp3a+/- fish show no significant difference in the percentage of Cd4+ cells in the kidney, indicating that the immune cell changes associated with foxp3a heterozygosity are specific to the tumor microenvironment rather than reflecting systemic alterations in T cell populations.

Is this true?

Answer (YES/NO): YES